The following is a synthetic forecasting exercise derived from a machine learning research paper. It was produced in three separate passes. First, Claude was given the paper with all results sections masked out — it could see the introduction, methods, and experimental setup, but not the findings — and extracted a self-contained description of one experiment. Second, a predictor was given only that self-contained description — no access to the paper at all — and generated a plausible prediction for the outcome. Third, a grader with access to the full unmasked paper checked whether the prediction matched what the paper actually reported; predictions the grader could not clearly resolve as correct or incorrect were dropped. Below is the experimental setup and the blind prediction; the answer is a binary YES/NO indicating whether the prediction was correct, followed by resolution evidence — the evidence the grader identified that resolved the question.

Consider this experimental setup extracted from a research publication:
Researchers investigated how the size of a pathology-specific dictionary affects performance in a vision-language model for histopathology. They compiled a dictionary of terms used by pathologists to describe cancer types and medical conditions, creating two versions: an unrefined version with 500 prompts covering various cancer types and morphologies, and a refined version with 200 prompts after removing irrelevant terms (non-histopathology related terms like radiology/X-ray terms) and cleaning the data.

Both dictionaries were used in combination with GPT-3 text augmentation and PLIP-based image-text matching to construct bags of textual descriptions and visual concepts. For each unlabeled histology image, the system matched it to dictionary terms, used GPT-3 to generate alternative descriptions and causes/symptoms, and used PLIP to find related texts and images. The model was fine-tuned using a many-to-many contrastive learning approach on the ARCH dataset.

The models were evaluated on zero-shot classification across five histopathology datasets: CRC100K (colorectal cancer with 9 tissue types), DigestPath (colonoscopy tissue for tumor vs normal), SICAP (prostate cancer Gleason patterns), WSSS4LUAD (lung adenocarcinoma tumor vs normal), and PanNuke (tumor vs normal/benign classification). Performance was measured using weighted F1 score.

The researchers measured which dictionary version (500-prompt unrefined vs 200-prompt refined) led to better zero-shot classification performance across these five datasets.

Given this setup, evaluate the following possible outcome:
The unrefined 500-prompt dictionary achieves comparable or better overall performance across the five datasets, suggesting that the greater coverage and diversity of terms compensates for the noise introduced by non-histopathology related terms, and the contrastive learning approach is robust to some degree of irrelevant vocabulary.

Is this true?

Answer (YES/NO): NO